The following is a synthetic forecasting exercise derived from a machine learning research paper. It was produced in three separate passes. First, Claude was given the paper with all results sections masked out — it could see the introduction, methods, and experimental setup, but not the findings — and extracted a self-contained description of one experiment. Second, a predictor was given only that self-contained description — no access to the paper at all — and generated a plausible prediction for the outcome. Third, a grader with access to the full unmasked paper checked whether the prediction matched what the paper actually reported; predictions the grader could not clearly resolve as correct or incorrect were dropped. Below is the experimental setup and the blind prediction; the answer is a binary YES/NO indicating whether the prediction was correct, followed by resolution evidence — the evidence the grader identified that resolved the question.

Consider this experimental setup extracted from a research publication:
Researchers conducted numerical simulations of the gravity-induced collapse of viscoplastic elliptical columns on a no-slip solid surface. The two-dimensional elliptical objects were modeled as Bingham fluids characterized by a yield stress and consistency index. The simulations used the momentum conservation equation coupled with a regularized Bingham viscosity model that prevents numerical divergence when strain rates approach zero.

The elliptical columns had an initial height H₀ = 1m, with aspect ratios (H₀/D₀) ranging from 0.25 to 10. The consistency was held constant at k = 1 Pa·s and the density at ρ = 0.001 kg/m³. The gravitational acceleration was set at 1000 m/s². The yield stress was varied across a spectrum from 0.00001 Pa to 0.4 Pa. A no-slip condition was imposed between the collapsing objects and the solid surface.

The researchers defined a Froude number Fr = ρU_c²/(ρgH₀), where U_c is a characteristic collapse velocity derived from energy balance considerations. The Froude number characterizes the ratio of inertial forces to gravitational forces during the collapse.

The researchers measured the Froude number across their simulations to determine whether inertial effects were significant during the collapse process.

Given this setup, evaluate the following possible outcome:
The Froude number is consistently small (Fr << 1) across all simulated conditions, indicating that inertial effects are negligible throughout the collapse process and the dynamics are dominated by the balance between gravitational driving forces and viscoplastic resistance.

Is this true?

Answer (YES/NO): YES